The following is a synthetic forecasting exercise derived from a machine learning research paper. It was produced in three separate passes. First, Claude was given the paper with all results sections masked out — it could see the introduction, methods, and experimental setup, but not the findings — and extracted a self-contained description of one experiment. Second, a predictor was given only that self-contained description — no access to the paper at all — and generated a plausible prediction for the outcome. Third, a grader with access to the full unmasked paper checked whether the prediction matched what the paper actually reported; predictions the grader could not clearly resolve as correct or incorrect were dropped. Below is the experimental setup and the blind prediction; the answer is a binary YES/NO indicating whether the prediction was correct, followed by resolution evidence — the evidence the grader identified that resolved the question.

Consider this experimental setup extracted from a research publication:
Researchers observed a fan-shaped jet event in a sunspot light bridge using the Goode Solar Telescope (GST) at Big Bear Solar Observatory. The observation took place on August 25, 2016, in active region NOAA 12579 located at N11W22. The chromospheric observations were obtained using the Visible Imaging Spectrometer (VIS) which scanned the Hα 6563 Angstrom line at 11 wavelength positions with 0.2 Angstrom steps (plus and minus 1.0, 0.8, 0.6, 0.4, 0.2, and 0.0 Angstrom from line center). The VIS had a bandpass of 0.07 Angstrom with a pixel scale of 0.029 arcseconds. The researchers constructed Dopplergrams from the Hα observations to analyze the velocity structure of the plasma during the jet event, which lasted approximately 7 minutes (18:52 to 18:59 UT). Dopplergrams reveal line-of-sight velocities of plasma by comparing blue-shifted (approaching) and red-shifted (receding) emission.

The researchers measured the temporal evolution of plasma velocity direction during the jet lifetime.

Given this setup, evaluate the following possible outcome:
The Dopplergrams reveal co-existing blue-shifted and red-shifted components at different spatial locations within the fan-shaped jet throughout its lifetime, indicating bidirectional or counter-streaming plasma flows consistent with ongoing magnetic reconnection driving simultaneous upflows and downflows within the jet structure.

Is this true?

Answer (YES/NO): NO